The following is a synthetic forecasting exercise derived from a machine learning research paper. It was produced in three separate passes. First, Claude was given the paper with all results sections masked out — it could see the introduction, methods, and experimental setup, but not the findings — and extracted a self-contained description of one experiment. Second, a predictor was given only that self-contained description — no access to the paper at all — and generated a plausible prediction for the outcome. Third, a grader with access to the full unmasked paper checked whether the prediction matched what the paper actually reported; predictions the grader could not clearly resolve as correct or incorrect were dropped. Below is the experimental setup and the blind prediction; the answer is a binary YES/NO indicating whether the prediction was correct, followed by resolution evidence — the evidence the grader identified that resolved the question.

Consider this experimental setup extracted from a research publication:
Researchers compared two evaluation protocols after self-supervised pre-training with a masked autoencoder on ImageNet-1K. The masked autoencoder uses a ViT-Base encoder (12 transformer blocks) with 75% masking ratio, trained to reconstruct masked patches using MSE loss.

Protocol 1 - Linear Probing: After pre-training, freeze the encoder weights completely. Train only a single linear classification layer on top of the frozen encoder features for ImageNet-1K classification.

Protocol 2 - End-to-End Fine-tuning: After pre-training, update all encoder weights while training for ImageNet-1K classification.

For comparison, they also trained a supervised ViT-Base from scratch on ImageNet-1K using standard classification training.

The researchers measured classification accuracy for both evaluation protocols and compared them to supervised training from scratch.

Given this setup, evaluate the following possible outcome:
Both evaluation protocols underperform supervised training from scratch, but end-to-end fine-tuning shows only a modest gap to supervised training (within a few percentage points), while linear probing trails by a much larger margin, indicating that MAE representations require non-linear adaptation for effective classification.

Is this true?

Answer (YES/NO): NO